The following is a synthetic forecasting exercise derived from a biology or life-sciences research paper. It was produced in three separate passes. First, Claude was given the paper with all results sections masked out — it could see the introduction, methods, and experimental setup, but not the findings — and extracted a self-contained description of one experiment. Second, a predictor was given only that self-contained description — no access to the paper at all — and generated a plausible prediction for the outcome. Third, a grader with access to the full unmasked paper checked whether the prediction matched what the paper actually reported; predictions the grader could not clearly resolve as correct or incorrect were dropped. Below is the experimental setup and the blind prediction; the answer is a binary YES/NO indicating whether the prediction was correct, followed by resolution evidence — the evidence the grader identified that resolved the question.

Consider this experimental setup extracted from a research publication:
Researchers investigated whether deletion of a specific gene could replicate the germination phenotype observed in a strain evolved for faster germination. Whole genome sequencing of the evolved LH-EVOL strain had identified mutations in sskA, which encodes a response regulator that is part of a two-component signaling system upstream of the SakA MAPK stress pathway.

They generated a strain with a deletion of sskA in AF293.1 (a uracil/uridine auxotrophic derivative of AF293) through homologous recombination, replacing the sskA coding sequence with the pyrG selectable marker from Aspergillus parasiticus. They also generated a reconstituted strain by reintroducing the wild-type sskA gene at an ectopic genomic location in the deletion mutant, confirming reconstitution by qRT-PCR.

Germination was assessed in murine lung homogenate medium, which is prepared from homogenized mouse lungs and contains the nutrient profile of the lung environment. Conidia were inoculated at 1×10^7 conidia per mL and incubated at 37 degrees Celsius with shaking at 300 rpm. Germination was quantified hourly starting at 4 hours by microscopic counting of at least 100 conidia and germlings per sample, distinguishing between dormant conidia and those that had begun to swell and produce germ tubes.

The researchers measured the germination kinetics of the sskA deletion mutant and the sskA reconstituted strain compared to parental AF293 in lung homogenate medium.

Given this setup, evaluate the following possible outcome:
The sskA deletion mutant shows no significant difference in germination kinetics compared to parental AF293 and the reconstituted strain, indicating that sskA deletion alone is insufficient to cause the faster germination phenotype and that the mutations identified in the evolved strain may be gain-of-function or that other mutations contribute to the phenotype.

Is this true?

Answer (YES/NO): NO